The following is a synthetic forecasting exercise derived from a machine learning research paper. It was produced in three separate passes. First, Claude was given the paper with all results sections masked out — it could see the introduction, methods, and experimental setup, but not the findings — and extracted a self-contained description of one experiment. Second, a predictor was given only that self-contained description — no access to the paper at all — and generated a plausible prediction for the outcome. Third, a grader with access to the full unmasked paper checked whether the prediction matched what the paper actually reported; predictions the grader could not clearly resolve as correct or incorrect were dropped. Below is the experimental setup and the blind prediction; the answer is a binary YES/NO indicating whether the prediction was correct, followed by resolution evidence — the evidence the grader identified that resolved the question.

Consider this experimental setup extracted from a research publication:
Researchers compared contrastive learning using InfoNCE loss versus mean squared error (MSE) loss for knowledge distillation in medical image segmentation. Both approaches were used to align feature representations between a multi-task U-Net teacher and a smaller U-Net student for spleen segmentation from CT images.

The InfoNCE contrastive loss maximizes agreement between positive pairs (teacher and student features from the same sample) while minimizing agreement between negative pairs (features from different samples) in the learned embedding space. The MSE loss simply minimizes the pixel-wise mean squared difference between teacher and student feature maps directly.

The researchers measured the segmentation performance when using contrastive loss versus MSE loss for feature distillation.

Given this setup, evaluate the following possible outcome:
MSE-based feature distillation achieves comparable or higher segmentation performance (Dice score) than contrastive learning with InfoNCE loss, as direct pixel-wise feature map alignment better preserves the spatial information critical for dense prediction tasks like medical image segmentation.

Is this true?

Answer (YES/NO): NO